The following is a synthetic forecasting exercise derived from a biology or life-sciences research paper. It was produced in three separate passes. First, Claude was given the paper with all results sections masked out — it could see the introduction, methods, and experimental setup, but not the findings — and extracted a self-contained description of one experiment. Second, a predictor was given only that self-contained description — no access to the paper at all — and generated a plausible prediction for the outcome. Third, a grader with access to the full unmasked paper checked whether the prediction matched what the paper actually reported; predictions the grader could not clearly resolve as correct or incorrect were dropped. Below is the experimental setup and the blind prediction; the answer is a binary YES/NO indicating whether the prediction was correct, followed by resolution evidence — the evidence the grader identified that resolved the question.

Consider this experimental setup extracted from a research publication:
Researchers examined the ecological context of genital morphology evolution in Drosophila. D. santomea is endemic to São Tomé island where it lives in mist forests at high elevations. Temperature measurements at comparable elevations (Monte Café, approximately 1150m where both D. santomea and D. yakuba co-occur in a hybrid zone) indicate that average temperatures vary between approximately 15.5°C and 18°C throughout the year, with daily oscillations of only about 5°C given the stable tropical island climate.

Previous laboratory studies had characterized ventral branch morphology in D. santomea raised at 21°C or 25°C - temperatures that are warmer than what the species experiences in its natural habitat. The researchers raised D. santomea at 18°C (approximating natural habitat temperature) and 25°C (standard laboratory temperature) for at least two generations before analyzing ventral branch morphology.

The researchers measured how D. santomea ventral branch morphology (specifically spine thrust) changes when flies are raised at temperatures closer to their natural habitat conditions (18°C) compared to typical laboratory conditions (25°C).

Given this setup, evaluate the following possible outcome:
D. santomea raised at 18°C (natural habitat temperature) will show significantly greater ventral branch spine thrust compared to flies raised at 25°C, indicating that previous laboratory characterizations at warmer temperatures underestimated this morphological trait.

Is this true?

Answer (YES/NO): YES